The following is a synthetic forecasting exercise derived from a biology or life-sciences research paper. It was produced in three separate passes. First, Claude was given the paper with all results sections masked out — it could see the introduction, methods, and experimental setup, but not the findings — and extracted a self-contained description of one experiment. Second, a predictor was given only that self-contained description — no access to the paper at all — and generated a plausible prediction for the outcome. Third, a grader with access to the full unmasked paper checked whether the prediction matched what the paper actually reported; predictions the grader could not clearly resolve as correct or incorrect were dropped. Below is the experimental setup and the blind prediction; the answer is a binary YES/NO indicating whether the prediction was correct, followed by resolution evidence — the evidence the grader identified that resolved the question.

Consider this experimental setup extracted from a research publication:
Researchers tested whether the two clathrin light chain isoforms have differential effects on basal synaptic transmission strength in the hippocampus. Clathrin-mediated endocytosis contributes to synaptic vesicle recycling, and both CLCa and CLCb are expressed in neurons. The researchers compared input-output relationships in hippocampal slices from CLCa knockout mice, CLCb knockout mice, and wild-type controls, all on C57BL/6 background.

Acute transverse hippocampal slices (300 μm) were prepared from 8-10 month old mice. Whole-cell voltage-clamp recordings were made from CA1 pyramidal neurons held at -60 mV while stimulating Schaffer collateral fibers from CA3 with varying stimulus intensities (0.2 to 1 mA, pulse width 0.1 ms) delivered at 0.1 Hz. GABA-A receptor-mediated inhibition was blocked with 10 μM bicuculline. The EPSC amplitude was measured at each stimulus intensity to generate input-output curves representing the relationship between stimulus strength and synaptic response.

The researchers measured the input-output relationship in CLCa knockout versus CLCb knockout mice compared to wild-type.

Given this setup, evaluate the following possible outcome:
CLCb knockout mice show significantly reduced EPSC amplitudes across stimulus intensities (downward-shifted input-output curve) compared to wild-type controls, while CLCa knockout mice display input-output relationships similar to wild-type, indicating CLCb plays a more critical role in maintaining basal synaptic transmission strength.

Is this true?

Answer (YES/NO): NO